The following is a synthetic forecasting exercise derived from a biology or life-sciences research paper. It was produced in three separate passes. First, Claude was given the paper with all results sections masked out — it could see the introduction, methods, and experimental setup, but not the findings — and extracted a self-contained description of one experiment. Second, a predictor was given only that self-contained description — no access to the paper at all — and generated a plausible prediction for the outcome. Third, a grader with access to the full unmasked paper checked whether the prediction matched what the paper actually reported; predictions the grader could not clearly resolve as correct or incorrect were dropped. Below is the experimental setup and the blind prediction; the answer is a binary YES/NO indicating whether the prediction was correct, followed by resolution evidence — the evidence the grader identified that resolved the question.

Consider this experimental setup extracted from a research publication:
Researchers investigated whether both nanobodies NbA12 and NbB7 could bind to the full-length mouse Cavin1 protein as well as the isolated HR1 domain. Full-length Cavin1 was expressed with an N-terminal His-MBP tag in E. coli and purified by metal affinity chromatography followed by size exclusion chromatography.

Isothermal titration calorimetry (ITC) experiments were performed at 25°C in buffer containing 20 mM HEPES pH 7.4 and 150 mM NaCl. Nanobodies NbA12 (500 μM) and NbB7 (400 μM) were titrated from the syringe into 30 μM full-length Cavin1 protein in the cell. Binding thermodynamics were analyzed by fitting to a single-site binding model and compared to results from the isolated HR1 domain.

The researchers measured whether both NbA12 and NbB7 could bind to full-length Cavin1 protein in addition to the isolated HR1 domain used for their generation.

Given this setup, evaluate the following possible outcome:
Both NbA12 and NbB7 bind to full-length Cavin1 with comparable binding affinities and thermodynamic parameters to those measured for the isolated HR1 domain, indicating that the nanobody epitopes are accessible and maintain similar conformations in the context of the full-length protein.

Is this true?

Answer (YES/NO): NO